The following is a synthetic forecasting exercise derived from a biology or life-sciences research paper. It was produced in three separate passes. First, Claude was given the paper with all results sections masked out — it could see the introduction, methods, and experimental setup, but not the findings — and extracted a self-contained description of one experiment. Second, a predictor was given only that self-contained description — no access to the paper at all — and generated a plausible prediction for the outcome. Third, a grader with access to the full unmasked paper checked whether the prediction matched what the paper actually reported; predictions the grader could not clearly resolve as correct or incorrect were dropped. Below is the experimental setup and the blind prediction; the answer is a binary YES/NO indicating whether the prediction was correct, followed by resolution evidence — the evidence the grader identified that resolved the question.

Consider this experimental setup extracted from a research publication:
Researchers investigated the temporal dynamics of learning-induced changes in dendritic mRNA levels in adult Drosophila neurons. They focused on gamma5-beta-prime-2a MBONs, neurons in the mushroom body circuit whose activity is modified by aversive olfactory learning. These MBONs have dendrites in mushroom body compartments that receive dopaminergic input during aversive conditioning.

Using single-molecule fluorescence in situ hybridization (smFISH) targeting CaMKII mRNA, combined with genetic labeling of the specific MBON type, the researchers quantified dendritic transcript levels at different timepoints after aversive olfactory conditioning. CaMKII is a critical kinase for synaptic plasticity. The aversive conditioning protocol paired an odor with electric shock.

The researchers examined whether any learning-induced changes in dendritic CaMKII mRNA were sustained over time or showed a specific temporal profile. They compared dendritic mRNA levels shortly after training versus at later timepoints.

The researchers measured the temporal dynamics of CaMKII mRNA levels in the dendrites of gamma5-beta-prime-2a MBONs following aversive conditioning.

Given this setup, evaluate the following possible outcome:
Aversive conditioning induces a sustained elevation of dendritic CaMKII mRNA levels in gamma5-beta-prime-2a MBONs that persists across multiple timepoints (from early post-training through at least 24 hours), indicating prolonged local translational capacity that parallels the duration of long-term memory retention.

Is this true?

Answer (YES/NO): NO